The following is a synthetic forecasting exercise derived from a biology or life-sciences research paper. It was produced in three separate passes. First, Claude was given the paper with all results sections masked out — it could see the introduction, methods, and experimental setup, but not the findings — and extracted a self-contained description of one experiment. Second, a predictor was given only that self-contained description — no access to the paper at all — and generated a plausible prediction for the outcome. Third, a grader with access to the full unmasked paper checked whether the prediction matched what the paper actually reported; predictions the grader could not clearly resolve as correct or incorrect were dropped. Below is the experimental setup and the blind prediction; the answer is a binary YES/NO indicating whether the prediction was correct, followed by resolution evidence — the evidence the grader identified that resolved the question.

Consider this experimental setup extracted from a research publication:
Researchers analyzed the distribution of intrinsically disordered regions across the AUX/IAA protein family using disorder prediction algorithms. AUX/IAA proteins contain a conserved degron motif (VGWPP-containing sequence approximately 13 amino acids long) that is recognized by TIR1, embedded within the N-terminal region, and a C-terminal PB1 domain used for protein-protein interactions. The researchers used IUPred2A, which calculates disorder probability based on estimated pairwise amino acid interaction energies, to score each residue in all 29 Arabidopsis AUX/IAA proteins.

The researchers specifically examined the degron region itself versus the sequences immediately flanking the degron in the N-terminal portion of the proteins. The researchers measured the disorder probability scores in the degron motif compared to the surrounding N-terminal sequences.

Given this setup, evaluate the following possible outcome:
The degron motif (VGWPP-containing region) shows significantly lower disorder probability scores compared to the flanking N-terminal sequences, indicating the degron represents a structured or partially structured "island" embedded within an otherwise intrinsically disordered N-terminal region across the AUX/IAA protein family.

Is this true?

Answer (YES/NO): YES